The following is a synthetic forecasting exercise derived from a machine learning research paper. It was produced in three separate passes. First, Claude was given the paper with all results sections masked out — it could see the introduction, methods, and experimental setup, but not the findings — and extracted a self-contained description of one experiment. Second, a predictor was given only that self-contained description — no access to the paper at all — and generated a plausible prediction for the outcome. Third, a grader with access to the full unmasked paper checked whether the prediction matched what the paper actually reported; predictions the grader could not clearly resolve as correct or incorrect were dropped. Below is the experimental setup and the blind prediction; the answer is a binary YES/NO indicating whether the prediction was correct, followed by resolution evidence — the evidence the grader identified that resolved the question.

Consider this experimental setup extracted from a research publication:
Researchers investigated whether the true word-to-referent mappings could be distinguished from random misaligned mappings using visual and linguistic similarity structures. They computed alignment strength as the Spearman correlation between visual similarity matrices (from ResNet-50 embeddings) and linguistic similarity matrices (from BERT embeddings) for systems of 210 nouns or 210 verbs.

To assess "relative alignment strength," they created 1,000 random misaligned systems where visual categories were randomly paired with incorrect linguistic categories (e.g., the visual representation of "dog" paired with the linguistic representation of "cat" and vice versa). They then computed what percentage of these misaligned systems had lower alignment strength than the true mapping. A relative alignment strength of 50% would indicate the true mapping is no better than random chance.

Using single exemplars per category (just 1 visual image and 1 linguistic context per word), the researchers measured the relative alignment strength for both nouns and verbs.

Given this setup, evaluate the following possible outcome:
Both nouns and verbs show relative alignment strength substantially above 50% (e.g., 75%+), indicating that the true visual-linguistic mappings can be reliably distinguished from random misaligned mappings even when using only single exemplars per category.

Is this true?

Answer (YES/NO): NO